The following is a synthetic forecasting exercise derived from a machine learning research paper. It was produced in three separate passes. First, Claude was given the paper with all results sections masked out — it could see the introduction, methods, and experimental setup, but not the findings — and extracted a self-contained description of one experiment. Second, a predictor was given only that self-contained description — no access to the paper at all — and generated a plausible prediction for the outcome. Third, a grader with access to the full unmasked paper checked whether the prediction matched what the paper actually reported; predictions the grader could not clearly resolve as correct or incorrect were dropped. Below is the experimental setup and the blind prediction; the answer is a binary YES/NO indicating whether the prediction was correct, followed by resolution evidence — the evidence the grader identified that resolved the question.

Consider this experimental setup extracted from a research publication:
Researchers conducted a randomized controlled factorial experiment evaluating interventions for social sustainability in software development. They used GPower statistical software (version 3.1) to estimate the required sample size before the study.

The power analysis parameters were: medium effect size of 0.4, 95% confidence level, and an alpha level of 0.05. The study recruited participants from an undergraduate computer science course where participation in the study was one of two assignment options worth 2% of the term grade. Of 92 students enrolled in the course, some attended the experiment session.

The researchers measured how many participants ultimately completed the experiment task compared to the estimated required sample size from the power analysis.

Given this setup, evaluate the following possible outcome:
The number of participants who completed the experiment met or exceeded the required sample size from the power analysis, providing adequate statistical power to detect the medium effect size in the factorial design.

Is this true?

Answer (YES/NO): NO